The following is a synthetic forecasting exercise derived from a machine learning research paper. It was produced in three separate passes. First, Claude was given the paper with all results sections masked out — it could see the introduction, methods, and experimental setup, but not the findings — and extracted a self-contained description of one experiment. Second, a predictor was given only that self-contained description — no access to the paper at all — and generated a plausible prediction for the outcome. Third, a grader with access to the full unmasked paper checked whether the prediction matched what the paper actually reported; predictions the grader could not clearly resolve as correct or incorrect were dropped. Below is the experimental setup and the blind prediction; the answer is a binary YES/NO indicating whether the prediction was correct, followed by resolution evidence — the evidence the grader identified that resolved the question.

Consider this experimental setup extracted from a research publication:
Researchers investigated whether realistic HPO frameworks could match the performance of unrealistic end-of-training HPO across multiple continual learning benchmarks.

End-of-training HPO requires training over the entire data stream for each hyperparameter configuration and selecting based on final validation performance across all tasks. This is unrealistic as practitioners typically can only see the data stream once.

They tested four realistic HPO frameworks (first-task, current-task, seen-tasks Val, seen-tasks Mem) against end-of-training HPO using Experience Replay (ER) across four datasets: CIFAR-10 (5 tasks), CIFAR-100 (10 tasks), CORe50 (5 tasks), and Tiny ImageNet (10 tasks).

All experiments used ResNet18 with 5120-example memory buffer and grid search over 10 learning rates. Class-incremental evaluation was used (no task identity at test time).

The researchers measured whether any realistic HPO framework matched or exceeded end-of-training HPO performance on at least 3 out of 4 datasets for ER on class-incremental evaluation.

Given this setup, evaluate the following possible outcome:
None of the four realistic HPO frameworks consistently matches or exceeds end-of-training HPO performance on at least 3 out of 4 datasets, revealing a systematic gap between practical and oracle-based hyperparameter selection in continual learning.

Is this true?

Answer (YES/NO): NO